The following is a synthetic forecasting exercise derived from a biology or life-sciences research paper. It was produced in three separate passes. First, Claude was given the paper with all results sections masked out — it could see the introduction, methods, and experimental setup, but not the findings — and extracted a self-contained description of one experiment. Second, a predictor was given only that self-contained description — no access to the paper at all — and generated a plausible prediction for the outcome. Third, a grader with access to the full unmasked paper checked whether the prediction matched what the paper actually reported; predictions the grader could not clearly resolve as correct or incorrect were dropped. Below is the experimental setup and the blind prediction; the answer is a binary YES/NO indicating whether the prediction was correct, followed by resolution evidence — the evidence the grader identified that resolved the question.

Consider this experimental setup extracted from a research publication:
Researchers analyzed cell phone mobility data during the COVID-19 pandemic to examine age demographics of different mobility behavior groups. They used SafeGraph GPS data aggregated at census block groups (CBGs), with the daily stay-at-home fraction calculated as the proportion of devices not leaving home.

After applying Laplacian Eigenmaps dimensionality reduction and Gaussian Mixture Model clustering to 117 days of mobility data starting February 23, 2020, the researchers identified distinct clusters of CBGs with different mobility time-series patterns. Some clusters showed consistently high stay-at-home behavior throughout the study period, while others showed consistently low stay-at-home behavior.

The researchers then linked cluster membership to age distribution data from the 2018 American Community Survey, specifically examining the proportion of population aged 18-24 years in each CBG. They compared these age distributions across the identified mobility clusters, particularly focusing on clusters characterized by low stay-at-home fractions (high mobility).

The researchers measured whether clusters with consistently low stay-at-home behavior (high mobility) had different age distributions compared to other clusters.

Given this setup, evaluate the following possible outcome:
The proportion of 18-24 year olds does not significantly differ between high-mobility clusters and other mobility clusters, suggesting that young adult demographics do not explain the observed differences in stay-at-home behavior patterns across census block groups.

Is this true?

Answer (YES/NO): NO